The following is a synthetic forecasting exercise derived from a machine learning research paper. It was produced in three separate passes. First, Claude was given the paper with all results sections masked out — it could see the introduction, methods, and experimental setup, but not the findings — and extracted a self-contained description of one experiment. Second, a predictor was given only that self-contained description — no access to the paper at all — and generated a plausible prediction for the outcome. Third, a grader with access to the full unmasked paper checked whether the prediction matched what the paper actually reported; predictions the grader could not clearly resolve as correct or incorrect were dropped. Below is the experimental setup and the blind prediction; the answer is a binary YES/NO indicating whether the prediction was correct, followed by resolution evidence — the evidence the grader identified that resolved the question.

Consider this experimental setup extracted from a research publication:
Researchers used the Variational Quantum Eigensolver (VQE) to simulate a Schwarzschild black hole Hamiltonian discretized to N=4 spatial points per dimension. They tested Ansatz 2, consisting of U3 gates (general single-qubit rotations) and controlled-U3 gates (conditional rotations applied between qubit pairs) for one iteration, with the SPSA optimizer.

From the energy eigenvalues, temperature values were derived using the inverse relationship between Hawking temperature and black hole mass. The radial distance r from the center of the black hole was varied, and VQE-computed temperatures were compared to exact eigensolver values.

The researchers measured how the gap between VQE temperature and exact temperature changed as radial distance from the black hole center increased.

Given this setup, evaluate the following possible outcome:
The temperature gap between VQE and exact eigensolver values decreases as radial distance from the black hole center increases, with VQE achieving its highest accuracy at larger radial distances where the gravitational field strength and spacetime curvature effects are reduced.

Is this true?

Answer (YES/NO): YES